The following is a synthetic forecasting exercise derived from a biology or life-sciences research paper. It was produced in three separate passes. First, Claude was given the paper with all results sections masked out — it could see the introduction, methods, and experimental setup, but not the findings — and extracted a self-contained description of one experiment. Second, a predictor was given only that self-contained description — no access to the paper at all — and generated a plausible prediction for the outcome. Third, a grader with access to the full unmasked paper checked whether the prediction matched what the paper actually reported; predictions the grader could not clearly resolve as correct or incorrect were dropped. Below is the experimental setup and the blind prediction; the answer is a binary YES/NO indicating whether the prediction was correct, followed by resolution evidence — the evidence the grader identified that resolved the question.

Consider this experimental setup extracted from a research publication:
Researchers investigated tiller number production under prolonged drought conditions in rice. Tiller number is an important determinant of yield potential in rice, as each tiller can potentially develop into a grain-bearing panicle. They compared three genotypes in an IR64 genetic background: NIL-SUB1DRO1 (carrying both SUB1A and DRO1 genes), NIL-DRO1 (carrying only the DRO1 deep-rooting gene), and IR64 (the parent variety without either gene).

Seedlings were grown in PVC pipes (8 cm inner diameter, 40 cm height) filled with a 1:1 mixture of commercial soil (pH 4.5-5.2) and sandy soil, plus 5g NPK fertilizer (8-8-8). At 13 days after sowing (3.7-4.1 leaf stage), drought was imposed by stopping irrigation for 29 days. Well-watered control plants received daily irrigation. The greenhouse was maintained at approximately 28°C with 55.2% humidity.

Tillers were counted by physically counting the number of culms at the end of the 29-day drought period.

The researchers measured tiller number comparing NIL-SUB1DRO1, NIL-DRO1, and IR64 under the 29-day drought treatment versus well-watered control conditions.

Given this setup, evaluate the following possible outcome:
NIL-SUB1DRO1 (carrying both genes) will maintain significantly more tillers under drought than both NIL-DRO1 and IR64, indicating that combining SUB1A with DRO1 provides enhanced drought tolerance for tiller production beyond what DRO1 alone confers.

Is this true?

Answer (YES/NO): NO